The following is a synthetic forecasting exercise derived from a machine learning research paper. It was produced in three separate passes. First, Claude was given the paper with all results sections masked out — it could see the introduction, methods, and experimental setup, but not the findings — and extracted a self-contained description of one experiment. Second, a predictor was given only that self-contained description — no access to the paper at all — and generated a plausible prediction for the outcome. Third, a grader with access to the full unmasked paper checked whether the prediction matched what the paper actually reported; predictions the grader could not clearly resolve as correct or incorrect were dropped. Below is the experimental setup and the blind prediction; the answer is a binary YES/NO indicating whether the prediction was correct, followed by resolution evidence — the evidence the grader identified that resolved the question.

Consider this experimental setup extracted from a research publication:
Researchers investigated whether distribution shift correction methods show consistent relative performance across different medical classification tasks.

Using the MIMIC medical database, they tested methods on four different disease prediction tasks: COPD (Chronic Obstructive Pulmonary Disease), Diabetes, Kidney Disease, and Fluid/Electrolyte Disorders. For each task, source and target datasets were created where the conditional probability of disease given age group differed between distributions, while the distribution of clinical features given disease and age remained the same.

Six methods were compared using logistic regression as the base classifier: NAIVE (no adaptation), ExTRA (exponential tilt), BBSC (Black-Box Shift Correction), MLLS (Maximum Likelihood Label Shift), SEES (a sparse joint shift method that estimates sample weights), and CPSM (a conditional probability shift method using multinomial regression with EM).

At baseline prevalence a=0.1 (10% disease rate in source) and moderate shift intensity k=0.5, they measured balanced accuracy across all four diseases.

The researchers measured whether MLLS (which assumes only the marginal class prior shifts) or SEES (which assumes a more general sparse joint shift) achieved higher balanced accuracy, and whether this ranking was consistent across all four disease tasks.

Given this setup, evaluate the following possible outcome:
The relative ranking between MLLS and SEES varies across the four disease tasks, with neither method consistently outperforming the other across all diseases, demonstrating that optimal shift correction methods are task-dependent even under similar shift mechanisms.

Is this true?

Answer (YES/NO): NO